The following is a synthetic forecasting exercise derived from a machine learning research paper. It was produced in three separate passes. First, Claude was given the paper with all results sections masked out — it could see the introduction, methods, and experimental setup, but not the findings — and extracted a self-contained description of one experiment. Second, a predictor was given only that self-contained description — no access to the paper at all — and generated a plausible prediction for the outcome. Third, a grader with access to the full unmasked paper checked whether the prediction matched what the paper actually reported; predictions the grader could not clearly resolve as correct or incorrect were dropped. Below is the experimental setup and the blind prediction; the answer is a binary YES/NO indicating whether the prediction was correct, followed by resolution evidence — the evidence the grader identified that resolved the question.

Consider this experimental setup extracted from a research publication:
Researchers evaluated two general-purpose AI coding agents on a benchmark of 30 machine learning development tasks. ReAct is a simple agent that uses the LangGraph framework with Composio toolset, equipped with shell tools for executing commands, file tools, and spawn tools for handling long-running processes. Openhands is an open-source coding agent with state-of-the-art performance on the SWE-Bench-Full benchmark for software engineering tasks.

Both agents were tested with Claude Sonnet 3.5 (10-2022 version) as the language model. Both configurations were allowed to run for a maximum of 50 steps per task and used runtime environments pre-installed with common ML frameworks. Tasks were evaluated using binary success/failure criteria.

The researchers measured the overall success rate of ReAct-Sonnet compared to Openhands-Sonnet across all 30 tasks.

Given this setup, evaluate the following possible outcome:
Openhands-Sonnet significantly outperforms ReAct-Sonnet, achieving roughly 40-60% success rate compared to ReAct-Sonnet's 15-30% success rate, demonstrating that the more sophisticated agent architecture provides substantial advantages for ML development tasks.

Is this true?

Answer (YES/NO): NO